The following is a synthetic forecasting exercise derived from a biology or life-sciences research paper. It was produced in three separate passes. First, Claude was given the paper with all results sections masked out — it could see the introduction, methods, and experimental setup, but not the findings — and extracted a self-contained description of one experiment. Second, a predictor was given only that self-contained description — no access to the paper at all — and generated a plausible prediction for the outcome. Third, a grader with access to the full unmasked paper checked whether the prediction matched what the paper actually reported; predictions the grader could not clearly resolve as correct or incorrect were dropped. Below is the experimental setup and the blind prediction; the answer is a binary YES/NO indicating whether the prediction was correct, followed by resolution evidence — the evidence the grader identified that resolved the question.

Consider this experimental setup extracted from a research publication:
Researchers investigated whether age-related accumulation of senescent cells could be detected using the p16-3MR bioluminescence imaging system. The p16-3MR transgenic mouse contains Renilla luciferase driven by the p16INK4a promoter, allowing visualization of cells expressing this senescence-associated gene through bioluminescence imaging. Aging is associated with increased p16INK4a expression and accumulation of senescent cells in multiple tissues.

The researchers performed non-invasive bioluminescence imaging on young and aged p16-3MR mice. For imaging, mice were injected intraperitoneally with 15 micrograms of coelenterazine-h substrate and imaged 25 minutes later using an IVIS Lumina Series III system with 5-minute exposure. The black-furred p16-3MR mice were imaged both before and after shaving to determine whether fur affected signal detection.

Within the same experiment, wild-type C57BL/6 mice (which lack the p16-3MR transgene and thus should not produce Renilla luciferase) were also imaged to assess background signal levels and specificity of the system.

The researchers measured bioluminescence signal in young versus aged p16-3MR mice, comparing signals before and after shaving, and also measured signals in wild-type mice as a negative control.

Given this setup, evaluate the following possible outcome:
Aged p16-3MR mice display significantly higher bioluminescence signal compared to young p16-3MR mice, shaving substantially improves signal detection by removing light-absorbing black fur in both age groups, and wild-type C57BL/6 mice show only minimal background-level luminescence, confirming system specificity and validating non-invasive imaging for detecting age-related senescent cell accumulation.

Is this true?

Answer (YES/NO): NO